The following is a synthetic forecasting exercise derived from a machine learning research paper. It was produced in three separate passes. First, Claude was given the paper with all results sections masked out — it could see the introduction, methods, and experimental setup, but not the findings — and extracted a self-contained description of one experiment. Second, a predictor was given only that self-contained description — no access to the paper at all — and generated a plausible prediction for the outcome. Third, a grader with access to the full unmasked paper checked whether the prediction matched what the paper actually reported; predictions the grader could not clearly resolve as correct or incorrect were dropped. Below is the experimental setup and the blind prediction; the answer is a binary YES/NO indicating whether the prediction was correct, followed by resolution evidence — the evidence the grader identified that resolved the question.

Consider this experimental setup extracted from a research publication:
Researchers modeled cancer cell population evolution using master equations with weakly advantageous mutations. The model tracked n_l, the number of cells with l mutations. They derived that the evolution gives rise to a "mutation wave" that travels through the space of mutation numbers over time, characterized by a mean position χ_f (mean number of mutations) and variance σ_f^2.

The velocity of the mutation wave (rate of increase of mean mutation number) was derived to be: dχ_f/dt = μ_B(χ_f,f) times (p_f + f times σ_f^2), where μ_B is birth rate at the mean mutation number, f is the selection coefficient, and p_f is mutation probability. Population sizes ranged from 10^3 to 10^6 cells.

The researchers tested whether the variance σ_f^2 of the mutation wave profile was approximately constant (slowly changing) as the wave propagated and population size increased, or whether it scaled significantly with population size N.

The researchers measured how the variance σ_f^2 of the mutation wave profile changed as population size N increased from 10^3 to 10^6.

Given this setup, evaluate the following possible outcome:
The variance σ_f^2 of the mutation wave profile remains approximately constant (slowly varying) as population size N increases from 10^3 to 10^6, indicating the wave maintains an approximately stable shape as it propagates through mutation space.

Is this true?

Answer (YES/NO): YES